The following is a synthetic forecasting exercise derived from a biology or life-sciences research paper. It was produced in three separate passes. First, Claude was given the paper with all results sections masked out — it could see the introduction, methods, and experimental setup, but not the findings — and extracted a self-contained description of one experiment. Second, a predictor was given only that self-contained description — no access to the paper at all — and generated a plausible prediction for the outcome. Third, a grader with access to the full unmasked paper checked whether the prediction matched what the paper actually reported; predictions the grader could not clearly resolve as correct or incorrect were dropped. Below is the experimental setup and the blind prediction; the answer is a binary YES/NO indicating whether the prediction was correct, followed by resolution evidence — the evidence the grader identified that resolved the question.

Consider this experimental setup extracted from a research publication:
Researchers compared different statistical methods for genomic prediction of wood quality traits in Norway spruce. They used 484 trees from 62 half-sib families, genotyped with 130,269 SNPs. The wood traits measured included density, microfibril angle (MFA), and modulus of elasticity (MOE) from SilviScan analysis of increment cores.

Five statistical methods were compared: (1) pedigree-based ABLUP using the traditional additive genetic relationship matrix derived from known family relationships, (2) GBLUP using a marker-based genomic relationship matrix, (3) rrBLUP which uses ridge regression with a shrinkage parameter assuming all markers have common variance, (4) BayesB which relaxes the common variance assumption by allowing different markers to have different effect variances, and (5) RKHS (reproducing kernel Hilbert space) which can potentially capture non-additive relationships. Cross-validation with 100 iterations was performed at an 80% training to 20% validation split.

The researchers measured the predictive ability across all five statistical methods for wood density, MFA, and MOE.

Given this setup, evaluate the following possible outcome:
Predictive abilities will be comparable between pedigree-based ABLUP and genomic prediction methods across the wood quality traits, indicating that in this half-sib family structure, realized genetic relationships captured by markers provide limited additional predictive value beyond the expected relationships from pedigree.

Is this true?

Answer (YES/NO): NO